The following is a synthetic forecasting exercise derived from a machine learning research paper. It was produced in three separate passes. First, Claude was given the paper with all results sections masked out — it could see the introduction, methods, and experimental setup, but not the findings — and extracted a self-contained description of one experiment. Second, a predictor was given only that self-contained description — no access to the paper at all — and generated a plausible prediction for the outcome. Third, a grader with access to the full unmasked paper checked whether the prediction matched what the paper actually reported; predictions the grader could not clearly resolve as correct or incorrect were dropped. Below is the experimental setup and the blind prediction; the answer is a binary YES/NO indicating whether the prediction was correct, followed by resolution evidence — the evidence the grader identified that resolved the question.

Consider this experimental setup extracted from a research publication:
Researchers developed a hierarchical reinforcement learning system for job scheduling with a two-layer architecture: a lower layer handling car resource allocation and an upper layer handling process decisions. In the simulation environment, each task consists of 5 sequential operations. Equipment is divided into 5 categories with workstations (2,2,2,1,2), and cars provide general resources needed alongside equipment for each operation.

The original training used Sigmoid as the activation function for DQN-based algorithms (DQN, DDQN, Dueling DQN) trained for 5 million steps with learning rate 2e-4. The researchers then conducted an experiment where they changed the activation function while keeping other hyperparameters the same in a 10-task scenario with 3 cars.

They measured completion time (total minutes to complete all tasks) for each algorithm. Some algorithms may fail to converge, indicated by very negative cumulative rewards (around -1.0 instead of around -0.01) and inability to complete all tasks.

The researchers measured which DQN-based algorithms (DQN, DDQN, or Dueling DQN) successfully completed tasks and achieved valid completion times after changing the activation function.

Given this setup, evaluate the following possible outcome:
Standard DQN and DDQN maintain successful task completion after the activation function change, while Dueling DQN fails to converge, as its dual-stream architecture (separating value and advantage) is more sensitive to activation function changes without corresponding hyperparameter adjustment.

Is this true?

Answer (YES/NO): NO